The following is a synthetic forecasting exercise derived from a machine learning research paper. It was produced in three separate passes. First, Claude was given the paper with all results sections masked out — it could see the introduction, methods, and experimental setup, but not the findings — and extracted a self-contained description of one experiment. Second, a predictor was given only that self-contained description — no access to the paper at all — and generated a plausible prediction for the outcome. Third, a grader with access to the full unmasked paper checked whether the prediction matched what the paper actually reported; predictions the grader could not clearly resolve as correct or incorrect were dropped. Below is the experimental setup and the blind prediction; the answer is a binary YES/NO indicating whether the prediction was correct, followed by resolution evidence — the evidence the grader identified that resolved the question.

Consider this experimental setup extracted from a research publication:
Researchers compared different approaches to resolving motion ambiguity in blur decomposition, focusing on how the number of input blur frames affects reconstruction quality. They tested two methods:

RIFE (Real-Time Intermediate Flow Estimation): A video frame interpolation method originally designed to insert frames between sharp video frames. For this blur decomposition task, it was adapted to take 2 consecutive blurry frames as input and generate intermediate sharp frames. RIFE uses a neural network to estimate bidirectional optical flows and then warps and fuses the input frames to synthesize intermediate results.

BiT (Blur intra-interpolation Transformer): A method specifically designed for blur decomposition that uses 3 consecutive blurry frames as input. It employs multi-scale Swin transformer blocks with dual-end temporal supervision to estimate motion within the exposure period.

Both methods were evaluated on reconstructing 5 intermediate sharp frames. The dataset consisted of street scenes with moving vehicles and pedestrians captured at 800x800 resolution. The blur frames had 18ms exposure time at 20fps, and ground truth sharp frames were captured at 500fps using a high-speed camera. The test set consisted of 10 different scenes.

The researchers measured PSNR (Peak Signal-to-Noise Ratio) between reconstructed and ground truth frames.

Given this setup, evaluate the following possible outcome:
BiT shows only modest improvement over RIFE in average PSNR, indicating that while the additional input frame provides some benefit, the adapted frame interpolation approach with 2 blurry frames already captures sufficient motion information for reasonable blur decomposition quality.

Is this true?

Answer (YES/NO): NO